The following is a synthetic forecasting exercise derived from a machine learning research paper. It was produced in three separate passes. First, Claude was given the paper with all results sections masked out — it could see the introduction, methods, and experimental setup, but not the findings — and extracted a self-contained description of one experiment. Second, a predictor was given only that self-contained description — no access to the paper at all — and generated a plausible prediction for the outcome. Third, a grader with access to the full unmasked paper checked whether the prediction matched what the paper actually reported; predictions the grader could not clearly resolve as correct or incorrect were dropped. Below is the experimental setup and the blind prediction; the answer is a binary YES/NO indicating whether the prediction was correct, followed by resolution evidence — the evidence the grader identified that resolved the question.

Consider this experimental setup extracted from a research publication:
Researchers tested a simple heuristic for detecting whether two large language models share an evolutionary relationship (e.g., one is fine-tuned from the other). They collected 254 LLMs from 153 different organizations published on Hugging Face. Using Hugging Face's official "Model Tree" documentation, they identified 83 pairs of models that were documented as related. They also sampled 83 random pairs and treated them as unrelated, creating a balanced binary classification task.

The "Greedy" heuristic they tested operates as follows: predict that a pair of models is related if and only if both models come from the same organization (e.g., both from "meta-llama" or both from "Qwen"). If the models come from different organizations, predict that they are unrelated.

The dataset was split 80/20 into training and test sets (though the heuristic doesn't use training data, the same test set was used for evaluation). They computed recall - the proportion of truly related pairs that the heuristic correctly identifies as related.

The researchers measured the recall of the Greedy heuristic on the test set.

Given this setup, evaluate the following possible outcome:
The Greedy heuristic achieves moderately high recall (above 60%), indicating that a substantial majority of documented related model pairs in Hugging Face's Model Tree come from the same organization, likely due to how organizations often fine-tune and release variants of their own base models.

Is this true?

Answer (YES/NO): NO